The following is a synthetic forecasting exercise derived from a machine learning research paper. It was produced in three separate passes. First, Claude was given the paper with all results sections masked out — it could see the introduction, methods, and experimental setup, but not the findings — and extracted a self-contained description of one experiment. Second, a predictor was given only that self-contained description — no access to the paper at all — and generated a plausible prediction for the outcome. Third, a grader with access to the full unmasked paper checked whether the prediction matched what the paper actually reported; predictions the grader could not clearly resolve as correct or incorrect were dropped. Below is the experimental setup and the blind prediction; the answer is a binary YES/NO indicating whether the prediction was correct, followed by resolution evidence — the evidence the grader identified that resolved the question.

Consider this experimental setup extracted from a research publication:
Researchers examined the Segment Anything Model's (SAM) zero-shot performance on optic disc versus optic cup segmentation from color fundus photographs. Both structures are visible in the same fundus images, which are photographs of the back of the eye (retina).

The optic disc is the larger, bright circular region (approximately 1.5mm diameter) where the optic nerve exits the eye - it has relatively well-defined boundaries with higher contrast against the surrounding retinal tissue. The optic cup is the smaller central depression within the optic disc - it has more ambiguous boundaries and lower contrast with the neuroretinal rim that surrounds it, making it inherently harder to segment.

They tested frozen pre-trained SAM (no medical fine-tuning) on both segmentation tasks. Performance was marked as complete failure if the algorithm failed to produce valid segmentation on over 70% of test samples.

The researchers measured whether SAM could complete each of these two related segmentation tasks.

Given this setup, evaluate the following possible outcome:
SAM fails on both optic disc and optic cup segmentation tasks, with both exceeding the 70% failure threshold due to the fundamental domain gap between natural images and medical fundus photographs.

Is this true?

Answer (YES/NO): YES